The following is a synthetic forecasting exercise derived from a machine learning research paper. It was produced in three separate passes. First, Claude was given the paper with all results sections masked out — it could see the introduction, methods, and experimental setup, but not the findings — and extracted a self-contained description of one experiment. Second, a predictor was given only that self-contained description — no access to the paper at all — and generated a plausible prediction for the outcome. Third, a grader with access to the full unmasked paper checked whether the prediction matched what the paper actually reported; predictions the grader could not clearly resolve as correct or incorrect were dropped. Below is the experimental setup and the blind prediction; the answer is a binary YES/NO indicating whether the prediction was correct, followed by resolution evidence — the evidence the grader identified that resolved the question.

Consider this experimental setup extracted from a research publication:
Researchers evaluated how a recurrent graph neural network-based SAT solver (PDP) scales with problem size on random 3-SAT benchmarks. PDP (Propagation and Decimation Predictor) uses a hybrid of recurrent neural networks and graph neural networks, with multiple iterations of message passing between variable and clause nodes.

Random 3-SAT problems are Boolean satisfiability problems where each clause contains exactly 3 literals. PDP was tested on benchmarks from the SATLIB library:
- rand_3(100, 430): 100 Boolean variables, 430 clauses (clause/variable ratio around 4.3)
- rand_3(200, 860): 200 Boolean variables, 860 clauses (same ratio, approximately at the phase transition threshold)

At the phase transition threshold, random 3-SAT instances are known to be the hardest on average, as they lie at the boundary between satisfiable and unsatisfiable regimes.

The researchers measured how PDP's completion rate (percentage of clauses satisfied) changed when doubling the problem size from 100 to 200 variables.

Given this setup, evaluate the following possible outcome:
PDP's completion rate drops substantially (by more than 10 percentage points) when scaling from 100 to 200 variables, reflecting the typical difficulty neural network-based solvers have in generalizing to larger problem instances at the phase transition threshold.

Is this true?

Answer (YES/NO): NO